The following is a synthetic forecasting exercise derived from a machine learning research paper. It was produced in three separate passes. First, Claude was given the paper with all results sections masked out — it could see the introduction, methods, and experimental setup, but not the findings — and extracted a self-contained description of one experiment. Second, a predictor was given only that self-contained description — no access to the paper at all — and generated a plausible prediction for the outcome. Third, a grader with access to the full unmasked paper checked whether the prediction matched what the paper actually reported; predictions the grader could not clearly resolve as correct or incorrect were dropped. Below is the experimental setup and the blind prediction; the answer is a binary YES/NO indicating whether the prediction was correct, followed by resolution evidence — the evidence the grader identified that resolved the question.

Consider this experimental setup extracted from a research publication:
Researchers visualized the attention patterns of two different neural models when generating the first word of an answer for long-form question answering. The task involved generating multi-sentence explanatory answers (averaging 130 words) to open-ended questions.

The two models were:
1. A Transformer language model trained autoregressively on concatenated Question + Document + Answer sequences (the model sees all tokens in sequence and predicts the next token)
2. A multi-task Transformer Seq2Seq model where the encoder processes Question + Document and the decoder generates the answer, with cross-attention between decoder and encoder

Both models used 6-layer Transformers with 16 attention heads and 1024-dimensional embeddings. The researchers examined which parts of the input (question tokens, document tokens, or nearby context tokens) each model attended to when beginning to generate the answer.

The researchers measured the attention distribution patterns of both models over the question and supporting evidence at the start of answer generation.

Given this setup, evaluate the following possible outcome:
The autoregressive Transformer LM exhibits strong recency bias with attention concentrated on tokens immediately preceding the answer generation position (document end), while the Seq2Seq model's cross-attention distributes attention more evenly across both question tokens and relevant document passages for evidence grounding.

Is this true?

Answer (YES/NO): YES